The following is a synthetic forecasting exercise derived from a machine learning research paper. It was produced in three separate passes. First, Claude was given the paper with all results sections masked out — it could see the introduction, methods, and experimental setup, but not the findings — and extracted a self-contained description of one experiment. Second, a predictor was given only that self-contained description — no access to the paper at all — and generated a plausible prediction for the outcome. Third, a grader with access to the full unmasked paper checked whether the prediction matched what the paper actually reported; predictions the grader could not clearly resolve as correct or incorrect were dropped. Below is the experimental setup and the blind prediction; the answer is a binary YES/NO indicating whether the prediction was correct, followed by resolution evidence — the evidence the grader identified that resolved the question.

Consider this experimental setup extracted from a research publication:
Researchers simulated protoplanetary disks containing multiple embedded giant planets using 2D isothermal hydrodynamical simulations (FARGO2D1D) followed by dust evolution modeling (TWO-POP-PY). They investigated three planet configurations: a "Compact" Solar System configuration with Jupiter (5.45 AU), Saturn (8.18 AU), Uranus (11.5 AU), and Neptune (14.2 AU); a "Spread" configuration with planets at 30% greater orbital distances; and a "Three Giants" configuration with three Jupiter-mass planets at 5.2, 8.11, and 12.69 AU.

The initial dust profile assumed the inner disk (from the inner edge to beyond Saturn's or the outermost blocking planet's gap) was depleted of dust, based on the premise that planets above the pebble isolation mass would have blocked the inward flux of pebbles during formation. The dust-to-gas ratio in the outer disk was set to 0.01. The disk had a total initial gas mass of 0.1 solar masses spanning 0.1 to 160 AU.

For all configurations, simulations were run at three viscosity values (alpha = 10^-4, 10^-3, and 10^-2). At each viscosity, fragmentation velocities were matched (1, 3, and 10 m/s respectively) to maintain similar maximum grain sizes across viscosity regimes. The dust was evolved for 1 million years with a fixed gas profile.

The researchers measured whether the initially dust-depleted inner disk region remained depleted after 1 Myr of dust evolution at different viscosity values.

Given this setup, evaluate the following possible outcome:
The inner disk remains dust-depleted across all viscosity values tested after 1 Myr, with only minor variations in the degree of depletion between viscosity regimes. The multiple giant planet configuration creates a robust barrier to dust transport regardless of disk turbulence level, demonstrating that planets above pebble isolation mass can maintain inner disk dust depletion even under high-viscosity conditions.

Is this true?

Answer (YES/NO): NO